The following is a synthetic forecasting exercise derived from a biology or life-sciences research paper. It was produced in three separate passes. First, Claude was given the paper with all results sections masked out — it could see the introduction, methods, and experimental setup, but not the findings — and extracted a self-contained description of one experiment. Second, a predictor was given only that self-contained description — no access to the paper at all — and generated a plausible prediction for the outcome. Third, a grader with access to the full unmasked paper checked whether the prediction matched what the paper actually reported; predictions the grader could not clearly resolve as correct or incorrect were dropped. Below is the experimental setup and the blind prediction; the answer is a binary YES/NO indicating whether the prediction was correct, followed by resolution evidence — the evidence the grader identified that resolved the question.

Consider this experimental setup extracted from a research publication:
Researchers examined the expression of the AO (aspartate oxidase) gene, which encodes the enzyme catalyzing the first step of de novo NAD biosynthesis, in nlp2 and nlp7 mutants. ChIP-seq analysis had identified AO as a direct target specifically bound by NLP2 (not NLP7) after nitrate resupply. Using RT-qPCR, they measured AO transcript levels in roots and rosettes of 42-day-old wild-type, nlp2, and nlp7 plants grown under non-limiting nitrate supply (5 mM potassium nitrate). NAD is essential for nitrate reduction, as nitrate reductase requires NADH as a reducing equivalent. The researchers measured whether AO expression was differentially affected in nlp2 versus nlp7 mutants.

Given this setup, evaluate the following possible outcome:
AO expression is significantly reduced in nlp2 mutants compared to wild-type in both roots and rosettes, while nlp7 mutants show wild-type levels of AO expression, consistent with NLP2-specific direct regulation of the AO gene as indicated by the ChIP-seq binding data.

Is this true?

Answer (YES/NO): YES